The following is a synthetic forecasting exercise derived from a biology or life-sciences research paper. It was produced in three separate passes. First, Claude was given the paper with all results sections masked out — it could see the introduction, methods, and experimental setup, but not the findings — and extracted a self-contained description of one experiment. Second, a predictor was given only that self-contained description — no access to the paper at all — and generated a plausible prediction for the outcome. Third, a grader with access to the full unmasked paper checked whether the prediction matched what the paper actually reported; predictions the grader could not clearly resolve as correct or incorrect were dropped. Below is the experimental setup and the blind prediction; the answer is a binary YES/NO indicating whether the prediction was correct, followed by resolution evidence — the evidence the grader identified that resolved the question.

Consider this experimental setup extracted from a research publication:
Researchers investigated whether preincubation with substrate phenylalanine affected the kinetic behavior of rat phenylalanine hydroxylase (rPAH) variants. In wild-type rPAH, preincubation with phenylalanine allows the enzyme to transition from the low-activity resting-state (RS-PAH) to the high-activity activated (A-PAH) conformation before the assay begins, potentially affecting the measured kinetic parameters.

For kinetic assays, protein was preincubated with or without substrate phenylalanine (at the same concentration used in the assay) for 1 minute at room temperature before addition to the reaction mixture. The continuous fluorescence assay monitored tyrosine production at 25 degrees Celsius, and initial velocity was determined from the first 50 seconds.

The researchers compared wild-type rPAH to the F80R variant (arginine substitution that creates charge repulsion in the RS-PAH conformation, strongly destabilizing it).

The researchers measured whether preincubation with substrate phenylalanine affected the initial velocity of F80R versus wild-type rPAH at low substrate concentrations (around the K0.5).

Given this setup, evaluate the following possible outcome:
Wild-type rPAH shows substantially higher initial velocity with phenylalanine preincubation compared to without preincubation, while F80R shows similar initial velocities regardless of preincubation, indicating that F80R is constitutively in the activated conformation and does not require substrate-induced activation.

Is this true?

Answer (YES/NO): YES